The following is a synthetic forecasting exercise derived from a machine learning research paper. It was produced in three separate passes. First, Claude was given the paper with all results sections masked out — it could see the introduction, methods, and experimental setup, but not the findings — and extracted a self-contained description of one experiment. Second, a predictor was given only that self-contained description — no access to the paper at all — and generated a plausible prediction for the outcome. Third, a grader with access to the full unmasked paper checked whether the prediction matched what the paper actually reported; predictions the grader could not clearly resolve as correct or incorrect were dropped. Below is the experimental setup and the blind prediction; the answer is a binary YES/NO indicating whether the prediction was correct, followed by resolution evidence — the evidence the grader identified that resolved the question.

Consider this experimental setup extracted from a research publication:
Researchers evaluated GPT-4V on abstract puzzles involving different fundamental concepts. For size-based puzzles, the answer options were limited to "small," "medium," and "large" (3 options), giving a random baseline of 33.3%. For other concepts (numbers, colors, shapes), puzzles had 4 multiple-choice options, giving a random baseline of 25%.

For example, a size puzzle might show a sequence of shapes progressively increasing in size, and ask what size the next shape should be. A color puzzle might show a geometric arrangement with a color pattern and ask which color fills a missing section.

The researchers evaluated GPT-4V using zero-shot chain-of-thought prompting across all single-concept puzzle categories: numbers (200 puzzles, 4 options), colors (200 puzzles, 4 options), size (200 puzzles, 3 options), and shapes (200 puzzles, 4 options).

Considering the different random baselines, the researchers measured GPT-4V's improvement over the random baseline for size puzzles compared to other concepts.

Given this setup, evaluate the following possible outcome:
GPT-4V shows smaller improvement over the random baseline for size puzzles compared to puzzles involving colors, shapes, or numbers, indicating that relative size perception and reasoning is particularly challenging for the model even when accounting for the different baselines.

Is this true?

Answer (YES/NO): YES